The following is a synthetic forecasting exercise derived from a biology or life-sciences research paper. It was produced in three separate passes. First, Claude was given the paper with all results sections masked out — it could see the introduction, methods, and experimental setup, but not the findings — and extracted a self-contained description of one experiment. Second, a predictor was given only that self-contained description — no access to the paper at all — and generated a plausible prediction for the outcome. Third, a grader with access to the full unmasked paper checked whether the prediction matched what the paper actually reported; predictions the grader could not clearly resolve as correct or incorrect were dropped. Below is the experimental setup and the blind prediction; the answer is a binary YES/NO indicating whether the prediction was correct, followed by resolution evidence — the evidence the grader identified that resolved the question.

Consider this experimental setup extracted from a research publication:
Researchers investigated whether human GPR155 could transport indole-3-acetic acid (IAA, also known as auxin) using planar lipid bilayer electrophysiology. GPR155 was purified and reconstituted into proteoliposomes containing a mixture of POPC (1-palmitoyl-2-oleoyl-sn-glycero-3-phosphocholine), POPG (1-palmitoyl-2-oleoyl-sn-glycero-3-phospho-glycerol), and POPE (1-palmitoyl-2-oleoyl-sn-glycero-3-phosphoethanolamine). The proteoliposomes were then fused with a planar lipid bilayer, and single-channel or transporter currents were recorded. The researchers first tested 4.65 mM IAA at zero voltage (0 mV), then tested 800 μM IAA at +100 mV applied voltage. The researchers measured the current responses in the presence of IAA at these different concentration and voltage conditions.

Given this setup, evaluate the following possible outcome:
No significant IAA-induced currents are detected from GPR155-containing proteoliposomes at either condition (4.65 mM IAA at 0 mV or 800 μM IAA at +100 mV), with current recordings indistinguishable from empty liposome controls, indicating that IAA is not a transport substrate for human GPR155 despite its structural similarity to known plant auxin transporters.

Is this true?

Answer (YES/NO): NO